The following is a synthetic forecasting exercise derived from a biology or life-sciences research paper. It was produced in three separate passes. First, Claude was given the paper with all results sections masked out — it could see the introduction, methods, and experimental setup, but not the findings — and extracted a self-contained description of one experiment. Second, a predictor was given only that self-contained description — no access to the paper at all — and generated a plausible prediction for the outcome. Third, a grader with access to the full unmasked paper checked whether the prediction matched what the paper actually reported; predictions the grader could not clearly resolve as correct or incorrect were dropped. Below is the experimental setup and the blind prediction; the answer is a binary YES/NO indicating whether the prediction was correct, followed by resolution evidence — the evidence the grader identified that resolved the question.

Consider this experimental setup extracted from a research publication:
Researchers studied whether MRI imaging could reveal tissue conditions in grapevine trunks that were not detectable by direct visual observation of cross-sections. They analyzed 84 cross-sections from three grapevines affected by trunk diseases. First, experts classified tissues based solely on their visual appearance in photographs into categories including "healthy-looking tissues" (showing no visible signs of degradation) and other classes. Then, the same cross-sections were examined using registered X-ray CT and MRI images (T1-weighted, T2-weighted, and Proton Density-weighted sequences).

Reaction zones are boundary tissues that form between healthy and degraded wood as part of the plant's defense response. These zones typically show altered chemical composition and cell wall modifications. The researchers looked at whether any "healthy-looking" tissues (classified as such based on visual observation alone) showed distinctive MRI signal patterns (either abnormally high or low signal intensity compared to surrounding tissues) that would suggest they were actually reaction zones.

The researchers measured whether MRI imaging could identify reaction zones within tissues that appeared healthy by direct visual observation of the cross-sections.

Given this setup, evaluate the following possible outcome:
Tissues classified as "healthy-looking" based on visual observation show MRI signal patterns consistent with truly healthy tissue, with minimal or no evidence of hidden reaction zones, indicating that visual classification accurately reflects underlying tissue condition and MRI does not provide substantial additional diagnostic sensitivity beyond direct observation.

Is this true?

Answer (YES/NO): NO